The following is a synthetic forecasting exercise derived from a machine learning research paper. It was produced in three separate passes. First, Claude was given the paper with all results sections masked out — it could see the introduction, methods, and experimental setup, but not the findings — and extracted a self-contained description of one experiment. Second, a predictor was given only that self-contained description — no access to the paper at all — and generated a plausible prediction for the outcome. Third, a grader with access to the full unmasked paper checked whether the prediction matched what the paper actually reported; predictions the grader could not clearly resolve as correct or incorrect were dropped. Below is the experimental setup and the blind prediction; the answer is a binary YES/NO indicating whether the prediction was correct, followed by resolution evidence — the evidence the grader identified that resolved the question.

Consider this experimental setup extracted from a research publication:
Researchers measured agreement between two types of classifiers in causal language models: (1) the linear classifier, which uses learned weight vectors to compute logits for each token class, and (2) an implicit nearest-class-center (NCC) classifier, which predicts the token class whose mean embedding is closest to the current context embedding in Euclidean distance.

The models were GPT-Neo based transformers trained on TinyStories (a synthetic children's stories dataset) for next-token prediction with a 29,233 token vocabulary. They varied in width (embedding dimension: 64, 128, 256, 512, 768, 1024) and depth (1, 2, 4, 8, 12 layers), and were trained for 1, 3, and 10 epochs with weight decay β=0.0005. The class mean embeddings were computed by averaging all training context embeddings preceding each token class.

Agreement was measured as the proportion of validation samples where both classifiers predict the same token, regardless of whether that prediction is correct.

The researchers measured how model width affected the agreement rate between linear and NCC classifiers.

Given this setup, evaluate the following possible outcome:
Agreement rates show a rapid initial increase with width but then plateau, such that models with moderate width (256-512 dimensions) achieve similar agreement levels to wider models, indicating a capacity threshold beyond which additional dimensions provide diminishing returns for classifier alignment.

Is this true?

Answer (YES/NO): NO